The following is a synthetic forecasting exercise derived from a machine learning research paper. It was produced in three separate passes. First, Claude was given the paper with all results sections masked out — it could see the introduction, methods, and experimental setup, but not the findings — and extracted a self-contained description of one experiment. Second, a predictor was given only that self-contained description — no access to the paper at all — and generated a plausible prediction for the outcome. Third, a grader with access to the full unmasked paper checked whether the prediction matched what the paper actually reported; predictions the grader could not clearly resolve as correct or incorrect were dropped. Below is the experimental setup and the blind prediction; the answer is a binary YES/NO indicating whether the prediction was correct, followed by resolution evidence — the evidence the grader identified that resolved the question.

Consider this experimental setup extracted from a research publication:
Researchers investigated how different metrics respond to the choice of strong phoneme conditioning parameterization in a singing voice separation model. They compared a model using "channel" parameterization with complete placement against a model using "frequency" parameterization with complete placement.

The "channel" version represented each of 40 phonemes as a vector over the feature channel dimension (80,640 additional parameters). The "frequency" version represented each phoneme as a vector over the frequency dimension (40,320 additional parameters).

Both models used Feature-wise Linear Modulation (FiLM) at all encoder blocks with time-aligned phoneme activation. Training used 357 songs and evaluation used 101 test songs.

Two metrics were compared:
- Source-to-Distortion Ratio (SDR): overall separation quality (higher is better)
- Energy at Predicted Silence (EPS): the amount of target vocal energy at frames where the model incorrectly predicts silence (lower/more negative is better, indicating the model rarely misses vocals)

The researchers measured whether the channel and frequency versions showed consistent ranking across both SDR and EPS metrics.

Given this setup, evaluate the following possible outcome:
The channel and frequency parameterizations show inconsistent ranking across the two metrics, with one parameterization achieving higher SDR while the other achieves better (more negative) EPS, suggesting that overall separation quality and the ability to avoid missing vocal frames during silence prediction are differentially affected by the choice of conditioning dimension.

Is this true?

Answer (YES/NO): NO